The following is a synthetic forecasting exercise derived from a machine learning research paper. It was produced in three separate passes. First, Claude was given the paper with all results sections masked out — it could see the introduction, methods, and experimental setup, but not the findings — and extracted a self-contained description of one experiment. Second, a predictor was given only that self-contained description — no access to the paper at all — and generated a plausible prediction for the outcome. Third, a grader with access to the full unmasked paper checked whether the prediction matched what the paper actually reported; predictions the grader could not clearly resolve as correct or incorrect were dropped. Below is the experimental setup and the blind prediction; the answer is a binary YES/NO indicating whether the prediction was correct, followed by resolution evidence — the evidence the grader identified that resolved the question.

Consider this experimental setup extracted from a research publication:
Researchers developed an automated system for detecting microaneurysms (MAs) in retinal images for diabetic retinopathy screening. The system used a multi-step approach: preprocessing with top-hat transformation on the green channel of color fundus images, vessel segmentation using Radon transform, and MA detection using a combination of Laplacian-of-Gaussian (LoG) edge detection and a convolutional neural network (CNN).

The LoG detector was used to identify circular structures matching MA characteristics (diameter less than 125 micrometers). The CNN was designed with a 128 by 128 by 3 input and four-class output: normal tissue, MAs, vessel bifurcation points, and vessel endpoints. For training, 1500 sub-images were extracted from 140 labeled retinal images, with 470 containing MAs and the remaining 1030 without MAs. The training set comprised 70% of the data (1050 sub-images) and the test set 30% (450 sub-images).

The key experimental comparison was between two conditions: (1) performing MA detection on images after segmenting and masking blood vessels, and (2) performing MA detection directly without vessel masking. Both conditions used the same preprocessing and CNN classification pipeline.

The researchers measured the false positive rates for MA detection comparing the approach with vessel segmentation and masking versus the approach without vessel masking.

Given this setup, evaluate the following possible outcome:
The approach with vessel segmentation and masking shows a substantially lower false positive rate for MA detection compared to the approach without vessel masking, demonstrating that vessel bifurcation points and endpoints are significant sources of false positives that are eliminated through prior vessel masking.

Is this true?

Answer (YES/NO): YES